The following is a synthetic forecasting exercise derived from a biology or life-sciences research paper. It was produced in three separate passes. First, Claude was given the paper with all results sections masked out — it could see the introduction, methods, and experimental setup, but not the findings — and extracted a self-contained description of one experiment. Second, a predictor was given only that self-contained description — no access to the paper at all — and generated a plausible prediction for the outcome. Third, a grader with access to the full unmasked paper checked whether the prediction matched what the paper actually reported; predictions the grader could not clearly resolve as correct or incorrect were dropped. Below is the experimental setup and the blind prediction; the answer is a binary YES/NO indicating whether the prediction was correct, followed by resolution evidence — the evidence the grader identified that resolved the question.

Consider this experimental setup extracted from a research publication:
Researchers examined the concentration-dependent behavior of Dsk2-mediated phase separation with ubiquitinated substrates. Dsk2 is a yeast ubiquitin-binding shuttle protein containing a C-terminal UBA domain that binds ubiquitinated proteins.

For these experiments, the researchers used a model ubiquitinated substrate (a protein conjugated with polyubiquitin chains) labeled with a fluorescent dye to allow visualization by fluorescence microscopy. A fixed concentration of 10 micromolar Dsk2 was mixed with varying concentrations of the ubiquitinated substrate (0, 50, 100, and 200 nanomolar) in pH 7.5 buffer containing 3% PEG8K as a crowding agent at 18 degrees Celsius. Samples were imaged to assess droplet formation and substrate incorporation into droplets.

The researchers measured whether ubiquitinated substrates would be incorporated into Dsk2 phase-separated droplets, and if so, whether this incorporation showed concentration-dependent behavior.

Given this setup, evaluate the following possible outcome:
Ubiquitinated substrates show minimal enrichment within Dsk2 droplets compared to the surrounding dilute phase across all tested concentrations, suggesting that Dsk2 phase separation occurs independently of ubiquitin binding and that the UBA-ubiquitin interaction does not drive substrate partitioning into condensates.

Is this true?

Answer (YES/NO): NO